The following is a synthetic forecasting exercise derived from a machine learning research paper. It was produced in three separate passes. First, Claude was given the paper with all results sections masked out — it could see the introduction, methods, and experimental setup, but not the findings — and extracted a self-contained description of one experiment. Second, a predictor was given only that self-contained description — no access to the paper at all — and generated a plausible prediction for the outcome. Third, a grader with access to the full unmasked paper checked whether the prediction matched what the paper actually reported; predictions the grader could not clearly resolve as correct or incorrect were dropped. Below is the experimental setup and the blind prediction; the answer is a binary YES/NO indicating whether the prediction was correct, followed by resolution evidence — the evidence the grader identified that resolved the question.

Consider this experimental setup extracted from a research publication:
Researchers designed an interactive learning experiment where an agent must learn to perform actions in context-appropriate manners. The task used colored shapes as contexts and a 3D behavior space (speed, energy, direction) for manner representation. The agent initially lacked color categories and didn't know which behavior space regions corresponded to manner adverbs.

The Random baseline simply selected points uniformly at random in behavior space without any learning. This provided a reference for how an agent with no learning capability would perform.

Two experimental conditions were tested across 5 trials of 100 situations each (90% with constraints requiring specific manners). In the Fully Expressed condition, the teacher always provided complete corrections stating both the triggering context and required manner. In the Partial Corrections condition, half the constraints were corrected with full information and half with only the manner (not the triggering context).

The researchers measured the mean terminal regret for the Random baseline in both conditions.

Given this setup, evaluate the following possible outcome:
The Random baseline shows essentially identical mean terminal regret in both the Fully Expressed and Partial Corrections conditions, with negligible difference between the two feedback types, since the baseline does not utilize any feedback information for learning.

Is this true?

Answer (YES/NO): NO